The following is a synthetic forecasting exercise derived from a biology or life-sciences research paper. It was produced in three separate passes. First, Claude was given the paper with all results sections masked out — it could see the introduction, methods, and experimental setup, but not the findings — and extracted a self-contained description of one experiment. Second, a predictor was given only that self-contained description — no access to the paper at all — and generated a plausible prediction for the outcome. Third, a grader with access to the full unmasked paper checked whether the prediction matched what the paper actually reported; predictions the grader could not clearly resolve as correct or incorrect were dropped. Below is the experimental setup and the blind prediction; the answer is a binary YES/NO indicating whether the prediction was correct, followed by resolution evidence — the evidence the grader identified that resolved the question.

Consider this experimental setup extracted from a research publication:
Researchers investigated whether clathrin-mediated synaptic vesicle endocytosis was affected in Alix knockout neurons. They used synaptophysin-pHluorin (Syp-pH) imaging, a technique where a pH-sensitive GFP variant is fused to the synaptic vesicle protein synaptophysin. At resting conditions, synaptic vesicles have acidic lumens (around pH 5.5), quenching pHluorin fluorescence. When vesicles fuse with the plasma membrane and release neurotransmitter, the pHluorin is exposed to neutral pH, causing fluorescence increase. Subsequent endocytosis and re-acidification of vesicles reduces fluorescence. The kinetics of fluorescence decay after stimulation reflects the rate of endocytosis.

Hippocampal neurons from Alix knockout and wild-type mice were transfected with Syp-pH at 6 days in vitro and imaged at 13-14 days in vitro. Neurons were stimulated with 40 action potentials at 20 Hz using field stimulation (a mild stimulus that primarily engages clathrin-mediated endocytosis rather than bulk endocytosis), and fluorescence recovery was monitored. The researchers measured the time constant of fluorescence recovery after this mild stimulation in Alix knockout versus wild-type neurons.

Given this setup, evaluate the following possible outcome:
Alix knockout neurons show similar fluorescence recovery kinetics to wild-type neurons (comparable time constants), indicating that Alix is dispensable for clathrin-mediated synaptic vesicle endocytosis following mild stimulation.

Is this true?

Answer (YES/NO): YES